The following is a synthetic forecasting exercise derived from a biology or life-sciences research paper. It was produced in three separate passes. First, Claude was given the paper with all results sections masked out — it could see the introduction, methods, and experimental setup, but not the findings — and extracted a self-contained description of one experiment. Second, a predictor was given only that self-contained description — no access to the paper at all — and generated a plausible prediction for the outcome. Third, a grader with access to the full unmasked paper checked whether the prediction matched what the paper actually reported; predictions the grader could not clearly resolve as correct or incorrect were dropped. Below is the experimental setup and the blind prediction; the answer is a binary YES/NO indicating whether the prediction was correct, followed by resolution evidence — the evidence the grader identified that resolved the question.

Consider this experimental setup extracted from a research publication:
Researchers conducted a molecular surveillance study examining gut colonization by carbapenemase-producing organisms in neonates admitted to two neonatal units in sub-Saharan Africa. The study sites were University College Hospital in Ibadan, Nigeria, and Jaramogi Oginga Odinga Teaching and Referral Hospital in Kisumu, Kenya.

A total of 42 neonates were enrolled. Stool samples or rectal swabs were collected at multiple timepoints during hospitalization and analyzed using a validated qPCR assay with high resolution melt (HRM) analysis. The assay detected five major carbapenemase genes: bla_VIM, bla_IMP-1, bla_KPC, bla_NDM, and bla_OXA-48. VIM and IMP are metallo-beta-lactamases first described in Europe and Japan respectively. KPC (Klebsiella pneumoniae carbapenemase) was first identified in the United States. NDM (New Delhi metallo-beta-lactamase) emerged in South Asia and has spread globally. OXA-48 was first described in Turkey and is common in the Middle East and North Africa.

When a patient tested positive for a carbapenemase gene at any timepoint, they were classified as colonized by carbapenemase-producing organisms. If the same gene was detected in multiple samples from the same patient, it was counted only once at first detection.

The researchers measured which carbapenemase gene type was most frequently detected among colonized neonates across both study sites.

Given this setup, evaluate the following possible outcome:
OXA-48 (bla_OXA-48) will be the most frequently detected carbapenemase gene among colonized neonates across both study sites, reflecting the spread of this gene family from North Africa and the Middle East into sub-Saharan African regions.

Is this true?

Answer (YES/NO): NO